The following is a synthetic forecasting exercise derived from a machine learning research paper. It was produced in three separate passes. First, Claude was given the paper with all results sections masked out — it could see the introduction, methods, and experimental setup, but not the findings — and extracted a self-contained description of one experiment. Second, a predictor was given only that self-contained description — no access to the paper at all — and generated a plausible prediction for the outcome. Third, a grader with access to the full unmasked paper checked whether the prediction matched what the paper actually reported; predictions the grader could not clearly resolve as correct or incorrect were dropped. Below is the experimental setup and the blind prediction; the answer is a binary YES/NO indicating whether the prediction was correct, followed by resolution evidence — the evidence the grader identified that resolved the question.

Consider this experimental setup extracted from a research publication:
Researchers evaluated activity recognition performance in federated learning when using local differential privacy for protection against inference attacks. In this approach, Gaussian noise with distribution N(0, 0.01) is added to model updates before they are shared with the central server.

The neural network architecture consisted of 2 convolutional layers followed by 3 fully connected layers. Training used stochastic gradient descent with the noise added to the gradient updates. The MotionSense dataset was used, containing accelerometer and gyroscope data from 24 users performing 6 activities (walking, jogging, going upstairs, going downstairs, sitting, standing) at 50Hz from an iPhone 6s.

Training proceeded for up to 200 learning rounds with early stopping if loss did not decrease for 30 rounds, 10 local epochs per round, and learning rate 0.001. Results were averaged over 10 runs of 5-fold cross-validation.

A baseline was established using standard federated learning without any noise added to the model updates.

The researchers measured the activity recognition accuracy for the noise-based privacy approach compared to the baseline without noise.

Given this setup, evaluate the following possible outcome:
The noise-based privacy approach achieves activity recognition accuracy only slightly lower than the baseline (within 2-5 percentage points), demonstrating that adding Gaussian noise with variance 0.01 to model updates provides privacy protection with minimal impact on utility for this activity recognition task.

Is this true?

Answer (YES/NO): NO